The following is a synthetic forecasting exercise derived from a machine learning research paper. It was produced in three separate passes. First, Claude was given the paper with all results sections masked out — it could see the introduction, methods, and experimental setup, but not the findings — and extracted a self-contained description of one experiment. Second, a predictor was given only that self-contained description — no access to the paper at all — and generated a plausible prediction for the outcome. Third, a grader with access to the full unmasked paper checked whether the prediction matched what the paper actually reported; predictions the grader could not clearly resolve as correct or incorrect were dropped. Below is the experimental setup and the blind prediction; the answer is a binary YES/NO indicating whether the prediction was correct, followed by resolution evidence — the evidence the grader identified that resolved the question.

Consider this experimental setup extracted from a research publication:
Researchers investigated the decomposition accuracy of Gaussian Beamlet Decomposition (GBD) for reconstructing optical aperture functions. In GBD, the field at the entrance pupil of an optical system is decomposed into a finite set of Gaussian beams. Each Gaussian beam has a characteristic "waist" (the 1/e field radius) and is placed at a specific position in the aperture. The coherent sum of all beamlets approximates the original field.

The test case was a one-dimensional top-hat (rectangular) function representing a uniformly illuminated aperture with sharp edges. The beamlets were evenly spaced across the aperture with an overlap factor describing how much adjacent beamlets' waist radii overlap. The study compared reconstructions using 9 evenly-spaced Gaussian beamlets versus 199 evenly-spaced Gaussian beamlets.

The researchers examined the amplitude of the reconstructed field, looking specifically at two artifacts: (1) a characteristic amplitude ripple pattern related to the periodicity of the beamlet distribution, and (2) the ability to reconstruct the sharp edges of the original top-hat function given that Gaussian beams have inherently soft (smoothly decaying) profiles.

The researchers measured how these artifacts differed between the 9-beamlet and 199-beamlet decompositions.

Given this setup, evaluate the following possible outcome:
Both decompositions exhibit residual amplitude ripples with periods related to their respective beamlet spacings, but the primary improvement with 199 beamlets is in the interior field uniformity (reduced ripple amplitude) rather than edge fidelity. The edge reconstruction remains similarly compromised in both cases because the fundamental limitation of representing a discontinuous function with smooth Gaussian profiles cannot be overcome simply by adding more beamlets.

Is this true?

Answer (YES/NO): NO